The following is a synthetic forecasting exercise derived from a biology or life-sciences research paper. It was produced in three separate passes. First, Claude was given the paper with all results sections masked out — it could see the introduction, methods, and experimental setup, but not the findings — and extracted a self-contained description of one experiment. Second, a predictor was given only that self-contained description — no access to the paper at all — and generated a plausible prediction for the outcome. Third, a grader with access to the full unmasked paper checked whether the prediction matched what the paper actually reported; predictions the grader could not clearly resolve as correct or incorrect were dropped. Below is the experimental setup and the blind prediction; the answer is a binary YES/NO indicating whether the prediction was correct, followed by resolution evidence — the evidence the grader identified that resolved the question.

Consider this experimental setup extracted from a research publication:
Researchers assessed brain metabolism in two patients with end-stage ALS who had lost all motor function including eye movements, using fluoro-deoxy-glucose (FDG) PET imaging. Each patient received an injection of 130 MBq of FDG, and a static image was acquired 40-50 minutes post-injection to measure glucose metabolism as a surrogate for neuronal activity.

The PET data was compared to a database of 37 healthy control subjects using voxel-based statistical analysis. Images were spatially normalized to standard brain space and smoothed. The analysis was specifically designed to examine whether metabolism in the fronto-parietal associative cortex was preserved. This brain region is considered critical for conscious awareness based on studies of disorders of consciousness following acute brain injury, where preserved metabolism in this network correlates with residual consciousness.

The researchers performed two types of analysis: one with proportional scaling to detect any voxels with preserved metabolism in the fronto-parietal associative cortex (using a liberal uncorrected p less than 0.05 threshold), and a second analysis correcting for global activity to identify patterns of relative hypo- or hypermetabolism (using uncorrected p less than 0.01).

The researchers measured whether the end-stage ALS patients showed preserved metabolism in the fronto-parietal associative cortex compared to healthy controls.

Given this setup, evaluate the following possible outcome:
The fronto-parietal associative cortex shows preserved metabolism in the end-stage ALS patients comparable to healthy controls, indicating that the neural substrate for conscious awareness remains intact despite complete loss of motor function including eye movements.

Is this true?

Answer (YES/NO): NO